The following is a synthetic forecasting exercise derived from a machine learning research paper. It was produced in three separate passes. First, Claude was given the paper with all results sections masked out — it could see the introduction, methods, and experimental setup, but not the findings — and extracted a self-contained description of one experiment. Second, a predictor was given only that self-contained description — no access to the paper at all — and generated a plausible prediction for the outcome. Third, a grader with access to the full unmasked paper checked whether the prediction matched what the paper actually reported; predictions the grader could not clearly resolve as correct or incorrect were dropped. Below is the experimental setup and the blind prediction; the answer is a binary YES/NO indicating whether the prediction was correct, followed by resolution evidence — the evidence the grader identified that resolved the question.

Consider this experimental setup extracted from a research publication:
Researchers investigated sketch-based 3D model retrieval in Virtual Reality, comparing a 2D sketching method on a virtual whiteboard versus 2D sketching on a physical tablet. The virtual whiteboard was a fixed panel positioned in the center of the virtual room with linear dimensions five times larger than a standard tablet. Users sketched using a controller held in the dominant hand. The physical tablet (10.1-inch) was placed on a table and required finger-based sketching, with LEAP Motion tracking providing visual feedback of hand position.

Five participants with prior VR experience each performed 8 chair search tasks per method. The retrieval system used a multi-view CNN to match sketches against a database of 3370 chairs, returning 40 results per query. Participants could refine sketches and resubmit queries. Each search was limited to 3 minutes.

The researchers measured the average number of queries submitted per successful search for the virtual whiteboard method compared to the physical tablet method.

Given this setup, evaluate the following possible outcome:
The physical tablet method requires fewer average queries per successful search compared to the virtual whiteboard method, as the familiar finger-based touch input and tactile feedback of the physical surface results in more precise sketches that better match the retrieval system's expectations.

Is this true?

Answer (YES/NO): NO